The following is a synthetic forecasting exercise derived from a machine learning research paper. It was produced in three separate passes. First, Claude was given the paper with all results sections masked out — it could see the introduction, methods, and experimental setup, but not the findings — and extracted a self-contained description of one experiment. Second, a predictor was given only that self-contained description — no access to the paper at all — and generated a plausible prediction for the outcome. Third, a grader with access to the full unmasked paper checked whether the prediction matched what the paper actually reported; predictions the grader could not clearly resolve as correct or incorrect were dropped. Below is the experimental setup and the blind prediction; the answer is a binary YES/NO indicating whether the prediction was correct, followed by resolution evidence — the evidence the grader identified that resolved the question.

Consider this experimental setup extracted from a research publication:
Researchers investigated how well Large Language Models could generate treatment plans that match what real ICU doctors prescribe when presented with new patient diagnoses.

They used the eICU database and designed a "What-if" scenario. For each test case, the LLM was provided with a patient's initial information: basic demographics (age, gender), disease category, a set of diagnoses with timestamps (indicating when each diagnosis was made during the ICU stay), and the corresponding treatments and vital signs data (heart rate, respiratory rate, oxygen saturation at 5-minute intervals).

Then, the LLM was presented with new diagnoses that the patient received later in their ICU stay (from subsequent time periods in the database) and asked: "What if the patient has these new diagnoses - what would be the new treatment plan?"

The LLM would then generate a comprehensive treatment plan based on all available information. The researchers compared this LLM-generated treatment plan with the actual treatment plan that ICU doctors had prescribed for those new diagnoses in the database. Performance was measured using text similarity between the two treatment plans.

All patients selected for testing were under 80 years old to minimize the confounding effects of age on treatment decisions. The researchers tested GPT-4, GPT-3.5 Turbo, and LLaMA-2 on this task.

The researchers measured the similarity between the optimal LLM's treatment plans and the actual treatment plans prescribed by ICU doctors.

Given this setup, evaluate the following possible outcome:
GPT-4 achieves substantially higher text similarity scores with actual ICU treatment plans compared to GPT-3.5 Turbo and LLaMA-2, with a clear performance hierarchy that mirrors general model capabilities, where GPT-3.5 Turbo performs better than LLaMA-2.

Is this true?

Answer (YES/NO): NO